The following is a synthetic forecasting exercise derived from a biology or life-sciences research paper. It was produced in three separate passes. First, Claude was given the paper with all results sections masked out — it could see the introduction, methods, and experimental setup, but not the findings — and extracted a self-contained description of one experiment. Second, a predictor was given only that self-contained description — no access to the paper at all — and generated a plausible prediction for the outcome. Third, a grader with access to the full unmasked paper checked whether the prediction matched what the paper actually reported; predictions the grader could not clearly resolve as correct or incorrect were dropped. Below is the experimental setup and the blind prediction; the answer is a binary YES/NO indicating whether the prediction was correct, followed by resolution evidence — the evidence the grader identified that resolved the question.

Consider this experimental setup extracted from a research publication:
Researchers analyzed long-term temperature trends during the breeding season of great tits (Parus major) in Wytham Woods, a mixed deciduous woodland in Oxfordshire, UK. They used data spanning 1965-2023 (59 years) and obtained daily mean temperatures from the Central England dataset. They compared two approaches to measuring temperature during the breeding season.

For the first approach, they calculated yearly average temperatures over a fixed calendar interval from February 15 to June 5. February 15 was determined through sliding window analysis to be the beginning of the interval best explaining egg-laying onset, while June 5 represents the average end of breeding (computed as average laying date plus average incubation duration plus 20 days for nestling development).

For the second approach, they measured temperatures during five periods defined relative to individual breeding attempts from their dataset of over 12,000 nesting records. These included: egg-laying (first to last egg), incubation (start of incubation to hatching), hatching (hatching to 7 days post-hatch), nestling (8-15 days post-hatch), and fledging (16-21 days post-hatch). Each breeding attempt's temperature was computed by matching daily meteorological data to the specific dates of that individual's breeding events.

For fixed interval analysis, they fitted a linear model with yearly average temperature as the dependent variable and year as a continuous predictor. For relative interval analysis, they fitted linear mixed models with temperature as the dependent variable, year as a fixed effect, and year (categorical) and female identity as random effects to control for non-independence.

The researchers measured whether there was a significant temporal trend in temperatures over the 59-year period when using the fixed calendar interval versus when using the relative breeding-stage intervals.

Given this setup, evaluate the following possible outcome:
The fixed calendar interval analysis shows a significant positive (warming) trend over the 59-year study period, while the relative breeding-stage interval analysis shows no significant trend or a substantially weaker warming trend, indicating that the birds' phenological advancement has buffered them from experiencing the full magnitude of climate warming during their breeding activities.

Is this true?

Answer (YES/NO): YES